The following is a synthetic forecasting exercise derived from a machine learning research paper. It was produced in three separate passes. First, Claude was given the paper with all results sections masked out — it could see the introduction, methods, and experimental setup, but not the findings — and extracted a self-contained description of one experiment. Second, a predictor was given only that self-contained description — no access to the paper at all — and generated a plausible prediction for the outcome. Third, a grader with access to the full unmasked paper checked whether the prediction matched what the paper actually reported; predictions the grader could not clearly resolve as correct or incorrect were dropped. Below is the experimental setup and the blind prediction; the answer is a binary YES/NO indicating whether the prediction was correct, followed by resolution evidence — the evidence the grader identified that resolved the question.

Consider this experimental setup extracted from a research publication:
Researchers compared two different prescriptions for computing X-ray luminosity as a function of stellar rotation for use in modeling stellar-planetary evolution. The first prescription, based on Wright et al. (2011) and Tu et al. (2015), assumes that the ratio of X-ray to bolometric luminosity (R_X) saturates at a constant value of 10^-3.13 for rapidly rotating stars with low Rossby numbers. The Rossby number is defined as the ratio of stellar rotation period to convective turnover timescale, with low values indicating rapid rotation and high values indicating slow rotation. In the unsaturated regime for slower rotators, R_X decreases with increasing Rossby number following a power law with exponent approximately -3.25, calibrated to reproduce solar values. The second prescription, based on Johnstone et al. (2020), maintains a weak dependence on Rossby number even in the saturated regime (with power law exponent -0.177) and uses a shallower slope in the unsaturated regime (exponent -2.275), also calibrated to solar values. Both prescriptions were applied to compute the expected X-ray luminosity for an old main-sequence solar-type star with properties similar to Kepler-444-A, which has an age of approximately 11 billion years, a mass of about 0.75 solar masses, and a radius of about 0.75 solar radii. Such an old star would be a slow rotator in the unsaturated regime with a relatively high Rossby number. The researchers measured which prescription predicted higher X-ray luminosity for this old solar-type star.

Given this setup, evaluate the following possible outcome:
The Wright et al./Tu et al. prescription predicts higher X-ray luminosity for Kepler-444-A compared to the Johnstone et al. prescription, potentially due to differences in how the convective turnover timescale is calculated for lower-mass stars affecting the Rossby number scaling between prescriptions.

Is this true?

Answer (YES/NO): NO